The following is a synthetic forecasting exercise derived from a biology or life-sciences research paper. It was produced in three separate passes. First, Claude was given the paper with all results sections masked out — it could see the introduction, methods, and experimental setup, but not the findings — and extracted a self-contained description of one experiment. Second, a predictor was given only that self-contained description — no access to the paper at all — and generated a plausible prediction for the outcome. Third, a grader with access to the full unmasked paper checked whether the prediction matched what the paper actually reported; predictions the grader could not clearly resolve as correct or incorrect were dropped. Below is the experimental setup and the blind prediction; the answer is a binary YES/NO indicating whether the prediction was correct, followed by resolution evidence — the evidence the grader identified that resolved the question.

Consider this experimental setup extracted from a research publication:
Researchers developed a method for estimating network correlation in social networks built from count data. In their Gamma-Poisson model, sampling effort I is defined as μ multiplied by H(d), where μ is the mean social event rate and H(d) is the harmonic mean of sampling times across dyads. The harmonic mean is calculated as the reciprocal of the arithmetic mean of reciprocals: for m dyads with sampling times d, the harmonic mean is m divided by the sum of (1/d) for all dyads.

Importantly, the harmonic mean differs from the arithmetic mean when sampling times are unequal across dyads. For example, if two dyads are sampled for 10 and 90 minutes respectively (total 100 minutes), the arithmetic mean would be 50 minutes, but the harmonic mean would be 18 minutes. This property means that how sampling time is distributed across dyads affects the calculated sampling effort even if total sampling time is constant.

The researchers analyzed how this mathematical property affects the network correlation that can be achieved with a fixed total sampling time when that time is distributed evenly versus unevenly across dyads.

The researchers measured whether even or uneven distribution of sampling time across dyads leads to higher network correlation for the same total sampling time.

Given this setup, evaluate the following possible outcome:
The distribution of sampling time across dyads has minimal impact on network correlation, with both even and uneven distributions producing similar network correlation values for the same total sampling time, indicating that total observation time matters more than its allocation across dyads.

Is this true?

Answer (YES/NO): NO